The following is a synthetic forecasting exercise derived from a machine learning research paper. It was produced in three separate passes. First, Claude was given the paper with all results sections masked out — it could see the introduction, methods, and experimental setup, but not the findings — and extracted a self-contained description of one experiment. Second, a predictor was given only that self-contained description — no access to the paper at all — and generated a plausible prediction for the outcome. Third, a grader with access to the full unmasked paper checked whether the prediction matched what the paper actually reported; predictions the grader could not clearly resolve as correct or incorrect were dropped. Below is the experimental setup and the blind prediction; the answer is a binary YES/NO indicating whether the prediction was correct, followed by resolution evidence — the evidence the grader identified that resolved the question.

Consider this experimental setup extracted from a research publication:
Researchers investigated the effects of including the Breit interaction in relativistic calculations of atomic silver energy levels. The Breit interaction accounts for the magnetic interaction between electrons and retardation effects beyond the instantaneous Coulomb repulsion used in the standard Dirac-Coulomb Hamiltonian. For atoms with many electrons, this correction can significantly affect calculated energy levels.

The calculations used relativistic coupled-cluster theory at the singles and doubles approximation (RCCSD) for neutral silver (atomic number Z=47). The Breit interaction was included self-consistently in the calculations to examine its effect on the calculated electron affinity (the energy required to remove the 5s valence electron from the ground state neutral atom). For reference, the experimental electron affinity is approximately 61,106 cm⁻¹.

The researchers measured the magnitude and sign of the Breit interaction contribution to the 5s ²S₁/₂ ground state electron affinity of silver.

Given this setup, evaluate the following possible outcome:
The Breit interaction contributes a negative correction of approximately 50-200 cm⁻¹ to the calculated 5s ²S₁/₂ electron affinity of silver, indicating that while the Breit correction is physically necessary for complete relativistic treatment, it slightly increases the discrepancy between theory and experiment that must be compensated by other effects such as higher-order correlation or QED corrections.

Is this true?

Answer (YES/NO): YES